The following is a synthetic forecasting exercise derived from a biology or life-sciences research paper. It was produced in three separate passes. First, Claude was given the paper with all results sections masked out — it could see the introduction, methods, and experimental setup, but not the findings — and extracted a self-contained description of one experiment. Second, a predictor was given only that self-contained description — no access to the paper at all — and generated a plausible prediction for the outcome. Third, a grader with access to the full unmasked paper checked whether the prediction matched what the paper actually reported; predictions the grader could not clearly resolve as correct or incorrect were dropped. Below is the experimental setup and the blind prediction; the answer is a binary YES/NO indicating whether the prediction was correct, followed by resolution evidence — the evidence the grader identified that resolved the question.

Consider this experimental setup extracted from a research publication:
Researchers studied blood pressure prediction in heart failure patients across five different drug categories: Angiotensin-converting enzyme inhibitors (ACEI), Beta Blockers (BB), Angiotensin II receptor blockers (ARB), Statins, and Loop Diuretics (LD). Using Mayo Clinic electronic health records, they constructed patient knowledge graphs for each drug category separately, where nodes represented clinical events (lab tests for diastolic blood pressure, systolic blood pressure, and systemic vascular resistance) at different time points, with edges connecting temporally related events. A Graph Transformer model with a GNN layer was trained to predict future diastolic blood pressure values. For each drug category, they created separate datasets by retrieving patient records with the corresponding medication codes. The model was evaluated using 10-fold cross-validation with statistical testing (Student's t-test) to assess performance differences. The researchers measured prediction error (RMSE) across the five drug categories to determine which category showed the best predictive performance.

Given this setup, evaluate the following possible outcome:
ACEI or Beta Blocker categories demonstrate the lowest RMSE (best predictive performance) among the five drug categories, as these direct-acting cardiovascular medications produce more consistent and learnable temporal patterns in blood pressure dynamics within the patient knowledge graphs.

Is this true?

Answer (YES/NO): YES